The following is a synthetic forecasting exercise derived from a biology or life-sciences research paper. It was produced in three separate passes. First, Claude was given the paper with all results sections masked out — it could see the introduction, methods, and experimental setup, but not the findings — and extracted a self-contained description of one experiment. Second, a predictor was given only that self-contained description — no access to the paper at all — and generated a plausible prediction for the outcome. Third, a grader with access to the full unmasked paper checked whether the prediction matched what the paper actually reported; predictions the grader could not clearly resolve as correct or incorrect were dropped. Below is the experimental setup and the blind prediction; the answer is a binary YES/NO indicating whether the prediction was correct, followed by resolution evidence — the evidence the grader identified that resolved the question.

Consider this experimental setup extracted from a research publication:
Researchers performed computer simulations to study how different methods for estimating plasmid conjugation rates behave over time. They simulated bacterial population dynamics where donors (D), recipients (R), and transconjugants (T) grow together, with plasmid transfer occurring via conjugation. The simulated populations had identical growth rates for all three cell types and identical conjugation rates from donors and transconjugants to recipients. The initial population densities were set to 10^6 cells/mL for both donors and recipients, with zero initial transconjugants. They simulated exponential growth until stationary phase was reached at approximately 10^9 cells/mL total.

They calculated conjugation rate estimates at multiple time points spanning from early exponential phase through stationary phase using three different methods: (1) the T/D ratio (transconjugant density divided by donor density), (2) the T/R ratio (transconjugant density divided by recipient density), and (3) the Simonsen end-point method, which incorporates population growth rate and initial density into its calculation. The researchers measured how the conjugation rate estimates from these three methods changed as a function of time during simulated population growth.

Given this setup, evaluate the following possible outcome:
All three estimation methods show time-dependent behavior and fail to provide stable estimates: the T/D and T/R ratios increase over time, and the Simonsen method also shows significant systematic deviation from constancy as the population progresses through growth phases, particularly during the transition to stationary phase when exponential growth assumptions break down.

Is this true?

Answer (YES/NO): NO